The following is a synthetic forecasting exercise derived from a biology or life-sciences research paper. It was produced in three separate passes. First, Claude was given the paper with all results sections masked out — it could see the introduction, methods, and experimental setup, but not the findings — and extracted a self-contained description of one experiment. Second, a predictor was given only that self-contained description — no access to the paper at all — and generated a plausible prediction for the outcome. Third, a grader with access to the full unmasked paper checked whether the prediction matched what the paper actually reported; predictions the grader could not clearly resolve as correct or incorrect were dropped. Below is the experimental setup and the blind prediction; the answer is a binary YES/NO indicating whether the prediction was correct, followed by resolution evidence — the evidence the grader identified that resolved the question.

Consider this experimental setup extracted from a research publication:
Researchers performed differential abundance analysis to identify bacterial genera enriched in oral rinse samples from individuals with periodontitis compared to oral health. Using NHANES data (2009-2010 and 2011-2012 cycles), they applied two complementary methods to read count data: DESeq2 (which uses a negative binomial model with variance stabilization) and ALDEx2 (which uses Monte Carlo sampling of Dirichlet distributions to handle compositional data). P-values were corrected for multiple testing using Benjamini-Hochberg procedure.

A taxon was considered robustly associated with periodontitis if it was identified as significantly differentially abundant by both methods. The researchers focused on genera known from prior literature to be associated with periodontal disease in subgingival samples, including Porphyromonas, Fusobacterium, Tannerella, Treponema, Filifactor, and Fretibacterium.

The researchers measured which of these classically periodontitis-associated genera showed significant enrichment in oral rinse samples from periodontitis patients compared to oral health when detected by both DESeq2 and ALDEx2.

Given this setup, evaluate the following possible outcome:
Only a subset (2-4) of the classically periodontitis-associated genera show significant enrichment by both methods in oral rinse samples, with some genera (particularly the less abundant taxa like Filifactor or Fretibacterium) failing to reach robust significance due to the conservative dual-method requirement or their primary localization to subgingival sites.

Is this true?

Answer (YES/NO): NO